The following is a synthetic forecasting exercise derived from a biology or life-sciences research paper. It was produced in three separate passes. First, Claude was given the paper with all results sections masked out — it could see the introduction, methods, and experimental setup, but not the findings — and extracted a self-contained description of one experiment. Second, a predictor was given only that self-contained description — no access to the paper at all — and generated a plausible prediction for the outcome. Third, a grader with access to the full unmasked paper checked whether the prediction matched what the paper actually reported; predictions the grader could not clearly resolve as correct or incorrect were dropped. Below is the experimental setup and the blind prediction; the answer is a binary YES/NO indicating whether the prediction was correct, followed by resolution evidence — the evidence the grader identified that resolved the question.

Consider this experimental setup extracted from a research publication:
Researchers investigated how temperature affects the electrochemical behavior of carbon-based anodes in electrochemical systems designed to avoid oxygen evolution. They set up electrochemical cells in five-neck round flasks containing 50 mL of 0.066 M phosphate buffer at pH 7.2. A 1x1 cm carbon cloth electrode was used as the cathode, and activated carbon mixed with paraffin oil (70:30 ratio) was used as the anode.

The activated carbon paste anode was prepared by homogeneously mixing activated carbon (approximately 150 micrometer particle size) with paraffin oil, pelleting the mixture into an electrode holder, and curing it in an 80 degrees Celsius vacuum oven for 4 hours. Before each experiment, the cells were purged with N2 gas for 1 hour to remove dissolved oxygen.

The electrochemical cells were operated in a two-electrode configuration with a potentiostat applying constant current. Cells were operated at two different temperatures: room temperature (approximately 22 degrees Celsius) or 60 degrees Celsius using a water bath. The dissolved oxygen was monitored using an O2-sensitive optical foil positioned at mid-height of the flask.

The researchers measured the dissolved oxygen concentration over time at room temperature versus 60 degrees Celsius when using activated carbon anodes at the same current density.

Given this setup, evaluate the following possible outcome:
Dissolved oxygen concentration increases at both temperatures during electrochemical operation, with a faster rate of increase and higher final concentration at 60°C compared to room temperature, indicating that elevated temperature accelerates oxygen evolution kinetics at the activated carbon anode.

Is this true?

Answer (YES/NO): NO